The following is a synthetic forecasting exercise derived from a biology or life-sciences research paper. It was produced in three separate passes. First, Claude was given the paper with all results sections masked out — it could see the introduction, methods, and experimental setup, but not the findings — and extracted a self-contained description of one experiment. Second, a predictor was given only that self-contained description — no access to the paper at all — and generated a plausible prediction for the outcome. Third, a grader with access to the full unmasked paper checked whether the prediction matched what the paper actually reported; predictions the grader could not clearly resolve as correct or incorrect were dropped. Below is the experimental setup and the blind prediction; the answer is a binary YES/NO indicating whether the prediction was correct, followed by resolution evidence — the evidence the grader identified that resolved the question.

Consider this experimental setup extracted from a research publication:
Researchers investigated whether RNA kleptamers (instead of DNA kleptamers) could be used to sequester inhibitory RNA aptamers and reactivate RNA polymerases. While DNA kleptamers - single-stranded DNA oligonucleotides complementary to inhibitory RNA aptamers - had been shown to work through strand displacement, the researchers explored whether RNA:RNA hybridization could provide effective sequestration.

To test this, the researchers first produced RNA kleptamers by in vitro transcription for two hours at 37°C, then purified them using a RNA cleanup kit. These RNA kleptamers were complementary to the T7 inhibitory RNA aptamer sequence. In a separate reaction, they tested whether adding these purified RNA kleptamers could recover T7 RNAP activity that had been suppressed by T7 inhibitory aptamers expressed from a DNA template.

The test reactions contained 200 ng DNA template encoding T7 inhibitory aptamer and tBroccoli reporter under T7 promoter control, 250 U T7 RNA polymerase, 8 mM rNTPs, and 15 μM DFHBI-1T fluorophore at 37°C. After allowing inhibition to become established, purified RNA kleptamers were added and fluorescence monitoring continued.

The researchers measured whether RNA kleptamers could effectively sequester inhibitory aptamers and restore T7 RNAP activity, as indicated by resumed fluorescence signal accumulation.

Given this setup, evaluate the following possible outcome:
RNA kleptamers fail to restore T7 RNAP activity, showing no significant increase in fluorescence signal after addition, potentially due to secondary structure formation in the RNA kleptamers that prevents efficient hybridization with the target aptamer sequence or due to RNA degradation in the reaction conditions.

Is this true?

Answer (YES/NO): NO